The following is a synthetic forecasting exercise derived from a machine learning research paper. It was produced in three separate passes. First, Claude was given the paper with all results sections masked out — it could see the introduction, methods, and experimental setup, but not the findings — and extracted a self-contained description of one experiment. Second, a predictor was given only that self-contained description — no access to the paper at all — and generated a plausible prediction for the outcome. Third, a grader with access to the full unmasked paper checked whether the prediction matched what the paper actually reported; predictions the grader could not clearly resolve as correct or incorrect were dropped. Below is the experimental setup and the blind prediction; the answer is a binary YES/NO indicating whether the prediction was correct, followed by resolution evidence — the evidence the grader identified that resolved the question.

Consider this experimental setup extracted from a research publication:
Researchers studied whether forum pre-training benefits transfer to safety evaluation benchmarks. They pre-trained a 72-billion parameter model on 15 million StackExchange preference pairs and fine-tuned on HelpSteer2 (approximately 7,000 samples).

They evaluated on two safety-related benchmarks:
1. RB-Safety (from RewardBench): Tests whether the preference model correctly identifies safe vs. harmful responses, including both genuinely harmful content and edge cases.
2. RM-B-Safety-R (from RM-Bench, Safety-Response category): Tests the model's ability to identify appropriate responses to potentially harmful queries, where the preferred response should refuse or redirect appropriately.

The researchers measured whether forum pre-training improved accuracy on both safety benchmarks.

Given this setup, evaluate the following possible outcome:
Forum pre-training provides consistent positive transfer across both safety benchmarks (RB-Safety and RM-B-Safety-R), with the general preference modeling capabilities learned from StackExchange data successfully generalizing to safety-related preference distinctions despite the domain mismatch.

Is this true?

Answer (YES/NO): YES